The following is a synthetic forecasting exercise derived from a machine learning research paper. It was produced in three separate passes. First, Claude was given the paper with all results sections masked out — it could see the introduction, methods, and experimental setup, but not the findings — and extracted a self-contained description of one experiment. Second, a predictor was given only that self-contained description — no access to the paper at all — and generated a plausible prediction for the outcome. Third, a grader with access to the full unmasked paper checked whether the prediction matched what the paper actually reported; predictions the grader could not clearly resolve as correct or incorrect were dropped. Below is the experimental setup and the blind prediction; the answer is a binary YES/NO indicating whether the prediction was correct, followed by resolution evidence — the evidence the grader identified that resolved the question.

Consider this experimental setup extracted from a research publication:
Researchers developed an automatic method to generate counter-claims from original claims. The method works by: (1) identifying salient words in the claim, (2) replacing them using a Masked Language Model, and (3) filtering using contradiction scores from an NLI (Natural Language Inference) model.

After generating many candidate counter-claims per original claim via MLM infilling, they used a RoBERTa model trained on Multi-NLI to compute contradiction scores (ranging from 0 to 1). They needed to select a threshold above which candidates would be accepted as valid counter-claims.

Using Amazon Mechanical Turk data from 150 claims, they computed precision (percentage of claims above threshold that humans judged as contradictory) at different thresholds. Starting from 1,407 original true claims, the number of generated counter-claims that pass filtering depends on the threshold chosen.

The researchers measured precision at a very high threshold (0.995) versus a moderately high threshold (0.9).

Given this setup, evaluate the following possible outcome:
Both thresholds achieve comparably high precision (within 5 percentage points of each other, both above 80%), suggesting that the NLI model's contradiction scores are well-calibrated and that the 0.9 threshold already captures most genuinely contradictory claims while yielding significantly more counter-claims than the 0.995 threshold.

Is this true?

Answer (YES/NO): NO